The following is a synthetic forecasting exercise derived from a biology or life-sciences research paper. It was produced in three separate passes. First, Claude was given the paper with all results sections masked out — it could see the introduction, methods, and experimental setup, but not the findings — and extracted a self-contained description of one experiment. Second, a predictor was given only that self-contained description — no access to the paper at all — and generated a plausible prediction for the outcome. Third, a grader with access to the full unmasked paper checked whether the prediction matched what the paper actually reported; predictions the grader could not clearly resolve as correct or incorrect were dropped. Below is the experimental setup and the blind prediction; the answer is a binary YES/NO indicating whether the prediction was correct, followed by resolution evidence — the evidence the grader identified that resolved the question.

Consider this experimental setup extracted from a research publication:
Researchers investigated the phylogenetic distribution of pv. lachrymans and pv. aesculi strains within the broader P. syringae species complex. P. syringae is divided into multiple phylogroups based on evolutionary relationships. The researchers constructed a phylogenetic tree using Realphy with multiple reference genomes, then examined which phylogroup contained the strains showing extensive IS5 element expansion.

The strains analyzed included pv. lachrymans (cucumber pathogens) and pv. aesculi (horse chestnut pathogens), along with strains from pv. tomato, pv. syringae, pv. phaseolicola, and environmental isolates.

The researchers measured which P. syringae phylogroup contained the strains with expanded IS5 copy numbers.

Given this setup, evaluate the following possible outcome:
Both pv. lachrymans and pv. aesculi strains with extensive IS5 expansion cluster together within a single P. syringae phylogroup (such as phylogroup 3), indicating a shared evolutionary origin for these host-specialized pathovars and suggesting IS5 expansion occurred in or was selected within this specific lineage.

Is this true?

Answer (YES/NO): NO